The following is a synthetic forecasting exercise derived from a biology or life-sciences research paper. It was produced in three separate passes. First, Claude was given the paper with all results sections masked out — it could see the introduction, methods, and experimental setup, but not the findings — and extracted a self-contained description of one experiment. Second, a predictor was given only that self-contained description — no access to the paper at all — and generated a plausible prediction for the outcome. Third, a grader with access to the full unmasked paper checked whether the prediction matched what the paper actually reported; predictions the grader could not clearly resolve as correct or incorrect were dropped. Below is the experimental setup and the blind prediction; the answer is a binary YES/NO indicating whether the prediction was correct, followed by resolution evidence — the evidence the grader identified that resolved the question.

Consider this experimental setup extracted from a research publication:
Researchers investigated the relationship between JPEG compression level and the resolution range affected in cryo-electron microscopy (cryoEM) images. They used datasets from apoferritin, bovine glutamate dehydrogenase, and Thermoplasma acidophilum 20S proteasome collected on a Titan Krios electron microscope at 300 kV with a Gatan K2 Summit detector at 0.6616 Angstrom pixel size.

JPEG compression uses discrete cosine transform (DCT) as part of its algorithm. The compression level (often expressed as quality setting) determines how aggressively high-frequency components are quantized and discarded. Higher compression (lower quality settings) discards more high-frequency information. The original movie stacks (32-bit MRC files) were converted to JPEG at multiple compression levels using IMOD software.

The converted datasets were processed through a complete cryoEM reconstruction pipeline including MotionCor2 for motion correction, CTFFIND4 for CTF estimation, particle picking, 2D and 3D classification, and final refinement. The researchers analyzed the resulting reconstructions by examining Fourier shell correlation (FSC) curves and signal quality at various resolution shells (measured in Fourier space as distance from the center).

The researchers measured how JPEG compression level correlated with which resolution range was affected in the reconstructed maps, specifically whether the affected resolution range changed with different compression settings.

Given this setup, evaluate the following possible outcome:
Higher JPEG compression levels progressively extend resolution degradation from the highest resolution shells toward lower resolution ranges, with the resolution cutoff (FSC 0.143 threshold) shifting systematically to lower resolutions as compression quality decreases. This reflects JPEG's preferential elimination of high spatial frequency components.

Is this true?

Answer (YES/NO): YES